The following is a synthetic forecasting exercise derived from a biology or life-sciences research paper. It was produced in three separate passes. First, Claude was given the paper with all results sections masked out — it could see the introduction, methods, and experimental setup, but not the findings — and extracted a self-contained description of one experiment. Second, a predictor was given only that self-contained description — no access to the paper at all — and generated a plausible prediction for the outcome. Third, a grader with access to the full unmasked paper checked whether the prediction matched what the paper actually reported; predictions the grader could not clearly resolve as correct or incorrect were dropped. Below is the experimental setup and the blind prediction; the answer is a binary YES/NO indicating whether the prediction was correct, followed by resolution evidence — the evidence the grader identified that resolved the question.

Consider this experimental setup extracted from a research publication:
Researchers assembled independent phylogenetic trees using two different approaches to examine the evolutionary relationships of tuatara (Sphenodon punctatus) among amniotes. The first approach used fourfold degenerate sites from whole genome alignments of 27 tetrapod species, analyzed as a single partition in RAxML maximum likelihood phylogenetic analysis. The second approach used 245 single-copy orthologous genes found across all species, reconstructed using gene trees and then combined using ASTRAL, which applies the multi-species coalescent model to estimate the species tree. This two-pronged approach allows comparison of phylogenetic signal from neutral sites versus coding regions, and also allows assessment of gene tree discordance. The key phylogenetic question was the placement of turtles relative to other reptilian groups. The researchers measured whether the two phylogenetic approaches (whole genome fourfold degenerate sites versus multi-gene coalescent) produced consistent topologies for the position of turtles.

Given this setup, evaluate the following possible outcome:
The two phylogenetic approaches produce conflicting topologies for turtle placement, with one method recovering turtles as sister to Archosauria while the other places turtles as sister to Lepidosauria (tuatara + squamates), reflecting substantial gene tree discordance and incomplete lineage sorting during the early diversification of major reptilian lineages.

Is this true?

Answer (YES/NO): NO